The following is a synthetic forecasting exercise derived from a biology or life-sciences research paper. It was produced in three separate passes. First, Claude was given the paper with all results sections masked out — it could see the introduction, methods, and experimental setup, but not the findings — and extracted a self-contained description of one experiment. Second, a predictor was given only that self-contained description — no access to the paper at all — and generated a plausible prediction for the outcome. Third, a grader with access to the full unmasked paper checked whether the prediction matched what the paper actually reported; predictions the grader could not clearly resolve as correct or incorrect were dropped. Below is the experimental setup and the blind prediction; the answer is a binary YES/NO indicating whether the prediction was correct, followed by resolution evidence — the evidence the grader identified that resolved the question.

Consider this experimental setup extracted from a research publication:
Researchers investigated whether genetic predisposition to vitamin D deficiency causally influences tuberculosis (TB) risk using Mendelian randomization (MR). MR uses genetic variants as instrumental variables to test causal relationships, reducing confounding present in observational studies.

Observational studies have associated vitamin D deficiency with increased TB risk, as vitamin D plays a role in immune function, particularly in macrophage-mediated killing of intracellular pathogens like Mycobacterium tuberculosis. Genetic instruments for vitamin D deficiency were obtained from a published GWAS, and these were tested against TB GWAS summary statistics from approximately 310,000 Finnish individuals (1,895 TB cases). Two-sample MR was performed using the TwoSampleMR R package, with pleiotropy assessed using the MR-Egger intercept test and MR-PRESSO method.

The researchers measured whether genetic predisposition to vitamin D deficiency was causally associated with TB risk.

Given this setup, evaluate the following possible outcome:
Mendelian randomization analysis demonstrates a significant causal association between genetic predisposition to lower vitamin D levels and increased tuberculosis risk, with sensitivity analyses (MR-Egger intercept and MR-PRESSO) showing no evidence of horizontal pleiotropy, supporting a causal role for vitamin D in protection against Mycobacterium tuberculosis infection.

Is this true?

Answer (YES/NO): NO